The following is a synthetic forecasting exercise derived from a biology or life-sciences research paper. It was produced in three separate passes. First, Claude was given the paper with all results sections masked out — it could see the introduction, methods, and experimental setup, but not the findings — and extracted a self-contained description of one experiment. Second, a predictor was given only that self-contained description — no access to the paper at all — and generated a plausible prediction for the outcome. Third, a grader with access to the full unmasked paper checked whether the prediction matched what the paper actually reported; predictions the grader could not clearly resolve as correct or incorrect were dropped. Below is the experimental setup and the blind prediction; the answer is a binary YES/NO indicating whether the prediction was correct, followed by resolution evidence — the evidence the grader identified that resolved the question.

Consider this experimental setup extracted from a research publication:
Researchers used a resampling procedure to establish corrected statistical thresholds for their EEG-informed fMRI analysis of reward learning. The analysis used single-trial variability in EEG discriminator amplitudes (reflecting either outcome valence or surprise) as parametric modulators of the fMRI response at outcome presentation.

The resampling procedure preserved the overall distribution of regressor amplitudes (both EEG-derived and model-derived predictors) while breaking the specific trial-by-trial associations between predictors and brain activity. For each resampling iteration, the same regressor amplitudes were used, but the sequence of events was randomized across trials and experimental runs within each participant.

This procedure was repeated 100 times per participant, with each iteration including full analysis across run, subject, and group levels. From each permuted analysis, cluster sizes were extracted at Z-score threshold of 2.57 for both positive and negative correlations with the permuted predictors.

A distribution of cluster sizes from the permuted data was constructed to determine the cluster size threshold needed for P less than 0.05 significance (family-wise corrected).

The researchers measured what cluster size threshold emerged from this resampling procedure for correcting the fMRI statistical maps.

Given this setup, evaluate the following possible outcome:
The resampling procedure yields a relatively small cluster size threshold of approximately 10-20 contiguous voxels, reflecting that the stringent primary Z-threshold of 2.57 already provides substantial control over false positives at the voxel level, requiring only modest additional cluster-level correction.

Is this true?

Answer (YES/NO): NO